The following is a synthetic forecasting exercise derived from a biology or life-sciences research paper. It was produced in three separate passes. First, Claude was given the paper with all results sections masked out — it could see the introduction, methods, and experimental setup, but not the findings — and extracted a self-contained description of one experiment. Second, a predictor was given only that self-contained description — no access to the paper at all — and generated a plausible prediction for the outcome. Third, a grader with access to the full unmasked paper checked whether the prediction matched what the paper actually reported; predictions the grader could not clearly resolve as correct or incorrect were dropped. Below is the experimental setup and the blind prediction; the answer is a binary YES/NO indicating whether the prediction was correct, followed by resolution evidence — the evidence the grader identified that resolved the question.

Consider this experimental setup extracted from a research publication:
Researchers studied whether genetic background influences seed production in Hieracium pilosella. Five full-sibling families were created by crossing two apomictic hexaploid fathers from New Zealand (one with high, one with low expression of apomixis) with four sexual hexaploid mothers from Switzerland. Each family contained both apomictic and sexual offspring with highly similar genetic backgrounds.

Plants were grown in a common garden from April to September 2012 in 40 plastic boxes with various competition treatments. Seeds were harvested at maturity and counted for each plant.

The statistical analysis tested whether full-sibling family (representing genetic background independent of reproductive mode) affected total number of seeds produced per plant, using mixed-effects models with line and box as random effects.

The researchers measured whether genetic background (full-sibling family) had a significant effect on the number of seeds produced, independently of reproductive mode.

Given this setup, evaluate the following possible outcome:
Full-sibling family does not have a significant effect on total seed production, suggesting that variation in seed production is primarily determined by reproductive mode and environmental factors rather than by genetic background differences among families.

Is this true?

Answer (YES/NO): NO